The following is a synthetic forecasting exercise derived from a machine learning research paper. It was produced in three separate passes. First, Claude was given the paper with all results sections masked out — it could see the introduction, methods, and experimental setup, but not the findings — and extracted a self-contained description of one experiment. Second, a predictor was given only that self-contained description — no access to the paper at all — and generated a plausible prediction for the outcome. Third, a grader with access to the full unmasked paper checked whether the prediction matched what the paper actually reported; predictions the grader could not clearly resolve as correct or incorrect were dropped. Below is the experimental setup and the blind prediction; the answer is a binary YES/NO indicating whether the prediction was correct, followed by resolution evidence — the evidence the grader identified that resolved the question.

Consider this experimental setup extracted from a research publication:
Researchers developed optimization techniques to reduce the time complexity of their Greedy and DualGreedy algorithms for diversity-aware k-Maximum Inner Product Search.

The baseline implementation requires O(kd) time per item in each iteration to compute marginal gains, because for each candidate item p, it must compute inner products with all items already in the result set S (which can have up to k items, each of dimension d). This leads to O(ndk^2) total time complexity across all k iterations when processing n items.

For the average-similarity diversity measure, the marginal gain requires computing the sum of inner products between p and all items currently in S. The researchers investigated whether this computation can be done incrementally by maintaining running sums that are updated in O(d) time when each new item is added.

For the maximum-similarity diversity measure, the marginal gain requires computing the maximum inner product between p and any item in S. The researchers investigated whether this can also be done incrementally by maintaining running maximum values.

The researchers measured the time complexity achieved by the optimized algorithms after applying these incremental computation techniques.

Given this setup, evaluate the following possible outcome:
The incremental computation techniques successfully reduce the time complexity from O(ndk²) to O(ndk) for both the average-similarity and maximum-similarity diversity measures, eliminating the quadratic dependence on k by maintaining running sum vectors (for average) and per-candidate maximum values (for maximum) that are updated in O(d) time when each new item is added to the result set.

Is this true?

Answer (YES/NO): YES